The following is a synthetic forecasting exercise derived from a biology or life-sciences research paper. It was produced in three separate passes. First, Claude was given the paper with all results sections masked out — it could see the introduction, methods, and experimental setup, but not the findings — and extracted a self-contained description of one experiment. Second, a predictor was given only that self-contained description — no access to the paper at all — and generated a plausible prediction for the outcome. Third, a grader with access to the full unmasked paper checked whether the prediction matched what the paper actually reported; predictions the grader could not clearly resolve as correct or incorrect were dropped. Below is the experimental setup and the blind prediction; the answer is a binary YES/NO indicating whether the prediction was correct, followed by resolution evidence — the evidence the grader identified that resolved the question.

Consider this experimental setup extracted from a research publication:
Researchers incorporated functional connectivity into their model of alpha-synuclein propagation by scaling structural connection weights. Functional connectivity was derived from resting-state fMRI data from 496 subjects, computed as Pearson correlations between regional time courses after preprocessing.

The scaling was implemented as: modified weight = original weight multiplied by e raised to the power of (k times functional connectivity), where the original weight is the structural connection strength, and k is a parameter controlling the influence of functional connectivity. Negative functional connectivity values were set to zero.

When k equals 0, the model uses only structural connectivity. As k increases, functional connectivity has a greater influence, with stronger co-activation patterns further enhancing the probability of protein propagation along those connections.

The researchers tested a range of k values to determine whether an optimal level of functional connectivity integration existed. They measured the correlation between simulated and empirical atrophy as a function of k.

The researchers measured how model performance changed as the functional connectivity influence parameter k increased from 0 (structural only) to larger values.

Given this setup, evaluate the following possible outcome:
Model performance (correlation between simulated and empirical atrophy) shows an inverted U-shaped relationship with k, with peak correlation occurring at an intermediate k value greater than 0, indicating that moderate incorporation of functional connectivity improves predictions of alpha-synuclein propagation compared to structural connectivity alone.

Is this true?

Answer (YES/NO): YES